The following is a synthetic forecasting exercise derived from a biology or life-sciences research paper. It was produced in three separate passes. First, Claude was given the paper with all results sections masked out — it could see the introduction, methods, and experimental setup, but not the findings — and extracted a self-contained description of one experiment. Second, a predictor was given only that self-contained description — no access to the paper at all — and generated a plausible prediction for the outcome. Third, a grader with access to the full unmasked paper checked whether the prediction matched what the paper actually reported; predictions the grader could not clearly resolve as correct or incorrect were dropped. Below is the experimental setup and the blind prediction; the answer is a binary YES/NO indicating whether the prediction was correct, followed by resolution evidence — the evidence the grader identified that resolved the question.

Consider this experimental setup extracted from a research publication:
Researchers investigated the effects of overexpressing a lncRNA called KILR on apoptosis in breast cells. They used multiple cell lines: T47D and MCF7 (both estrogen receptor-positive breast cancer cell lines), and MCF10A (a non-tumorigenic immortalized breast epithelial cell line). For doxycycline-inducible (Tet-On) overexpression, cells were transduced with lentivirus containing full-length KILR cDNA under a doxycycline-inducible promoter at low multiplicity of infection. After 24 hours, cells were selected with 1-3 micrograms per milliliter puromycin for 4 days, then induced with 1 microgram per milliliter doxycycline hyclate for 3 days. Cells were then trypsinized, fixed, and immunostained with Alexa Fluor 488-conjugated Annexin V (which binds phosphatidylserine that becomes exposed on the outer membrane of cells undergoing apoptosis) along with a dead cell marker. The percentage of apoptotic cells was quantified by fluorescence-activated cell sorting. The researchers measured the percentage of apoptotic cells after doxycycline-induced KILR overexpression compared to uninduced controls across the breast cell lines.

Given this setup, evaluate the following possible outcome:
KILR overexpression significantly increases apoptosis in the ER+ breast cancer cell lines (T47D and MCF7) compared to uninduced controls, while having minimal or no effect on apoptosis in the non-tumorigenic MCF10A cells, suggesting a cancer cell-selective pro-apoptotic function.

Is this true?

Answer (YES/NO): YES